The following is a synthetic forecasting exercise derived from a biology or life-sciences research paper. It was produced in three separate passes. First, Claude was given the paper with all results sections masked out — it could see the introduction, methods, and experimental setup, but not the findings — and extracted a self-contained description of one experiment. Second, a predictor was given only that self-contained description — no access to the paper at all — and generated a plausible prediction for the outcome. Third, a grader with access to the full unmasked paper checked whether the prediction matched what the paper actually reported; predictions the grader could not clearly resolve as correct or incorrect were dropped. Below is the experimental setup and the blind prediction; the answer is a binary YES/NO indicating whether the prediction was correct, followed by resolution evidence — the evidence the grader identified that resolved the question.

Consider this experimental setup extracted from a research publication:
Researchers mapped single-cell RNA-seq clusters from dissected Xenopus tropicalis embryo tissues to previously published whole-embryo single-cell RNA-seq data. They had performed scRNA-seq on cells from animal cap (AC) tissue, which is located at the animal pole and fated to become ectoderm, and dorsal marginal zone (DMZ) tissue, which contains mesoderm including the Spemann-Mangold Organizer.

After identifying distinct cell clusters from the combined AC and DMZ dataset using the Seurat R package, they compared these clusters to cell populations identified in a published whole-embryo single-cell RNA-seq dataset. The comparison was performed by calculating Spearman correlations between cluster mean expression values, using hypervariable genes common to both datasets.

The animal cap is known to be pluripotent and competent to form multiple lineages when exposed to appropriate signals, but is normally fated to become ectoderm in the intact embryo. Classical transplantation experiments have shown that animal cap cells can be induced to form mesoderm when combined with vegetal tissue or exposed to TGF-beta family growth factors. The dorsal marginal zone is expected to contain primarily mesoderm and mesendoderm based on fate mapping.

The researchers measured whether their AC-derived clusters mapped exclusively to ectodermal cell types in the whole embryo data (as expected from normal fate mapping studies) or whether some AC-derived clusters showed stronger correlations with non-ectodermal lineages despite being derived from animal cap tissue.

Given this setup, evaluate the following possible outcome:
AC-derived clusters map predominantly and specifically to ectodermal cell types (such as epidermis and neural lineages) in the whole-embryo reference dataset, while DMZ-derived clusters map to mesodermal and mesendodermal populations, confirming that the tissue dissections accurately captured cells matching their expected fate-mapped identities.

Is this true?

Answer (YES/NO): YES